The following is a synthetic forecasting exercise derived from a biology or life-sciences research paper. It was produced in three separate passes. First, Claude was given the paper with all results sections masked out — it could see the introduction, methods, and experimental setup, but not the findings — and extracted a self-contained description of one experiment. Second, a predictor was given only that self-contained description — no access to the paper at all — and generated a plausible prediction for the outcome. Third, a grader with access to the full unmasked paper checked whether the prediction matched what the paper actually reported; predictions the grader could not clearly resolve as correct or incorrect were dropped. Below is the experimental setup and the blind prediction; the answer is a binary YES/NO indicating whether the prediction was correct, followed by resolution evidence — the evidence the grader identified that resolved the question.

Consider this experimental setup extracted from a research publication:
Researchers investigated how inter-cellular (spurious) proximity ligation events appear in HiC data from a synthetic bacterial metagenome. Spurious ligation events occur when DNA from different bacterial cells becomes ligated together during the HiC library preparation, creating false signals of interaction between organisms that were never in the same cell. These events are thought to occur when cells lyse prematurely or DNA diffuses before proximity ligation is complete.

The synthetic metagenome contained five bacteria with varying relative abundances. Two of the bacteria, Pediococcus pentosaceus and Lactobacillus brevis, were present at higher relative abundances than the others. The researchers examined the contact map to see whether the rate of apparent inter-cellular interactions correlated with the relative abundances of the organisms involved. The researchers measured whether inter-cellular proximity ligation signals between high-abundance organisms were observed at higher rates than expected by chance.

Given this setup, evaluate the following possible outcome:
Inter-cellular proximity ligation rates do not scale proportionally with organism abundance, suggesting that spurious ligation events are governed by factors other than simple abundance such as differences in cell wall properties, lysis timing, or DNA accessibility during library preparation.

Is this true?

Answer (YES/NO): NO